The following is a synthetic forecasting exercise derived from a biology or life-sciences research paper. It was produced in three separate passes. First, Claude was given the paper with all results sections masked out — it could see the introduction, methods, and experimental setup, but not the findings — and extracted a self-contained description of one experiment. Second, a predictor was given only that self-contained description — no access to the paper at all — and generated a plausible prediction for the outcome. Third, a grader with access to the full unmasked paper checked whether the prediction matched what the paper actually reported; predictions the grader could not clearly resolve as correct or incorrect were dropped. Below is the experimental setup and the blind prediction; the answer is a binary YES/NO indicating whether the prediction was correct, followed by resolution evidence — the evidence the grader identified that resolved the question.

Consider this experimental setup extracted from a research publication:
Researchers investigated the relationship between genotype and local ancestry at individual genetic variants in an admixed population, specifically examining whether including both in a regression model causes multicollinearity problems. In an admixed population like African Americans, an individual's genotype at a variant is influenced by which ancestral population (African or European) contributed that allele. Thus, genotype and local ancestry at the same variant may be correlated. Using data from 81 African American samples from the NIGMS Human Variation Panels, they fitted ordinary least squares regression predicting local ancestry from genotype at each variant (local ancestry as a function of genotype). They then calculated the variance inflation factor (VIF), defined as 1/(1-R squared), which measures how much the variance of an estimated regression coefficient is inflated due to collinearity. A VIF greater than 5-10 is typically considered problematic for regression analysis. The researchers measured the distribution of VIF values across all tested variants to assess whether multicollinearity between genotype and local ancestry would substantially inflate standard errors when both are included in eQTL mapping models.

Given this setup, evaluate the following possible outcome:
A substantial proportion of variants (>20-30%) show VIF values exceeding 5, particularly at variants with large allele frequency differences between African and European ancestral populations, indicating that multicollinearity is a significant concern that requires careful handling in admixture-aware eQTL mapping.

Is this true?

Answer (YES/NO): NO